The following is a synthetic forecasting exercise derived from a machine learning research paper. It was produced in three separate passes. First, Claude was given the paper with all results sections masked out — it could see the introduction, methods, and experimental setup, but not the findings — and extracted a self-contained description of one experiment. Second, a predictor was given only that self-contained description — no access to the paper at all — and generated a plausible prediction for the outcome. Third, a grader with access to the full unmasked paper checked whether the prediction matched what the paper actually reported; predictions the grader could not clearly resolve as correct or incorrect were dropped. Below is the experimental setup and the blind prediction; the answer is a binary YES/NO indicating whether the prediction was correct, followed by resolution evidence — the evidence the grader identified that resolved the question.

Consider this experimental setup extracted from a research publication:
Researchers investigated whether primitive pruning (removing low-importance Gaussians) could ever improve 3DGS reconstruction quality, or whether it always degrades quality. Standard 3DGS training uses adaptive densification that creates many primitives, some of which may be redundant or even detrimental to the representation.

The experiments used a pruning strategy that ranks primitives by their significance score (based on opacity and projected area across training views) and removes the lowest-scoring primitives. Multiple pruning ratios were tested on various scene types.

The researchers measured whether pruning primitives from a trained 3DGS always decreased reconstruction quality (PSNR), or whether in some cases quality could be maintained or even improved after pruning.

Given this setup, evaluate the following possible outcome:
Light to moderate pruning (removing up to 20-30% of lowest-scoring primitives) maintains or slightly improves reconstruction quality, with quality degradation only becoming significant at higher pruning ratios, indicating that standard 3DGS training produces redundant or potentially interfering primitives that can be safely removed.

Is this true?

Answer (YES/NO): YES